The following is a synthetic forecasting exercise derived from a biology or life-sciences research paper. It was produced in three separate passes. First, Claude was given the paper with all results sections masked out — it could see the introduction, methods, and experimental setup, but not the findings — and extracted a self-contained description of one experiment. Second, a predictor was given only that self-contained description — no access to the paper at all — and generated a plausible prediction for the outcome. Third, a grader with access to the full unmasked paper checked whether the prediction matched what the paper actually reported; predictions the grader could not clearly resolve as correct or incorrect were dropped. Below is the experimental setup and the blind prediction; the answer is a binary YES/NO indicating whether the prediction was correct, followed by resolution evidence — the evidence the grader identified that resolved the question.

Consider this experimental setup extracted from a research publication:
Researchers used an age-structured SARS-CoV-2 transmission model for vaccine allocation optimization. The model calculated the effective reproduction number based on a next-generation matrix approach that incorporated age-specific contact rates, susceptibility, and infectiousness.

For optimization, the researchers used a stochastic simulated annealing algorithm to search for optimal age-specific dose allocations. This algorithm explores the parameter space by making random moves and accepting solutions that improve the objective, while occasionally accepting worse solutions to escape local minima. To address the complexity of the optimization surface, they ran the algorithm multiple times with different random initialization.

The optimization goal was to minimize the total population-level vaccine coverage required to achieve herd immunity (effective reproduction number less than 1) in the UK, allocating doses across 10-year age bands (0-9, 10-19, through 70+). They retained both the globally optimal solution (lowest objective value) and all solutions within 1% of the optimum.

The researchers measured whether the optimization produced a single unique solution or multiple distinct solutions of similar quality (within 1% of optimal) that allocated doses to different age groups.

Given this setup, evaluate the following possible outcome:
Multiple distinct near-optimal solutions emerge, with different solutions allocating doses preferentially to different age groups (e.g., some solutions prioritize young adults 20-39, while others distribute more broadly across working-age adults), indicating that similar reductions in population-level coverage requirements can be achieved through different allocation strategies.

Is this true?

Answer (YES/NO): NO